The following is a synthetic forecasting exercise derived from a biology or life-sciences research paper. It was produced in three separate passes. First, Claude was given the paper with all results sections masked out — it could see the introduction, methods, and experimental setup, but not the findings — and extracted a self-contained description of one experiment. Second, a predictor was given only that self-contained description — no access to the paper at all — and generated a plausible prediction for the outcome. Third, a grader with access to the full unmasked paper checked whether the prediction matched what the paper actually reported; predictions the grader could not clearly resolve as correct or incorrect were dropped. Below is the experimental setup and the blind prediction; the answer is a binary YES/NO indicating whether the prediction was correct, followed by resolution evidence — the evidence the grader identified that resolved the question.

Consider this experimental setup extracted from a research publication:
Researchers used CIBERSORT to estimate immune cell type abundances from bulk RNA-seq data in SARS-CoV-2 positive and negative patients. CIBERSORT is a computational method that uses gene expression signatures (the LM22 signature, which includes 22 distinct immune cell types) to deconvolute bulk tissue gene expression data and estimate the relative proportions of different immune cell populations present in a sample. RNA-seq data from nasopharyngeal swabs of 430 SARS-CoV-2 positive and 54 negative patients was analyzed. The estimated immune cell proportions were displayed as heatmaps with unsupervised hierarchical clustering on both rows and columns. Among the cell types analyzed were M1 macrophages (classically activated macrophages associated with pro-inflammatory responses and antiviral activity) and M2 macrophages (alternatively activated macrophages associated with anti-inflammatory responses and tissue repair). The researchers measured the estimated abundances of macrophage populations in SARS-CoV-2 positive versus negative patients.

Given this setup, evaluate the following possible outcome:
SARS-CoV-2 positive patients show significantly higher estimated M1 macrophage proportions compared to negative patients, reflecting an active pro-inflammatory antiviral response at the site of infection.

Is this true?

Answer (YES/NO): YES